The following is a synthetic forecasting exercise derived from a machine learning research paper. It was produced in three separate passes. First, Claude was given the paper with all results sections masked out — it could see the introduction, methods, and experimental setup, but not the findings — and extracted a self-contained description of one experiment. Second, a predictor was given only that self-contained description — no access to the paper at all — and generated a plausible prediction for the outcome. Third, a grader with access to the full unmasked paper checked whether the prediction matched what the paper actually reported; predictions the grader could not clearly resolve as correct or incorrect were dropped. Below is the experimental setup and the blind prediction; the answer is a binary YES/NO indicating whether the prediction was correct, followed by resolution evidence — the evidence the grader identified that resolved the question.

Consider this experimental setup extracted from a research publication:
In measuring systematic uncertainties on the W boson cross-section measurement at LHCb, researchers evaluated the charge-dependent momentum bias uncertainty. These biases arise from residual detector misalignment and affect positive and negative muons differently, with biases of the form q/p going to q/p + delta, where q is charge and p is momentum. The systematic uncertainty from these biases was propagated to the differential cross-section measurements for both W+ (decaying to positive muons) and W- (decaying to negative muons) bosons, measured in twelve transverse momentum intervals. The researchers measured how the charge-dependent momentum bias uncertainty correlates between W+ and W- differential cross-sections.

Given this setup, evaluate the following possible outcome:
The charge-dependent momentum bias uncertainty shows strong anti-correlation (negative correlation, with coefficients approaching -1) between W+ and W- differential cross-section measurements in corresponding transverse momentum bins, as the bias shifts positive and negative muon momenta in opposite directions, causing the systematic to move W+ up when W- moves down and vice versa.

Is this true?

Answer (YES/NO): YES